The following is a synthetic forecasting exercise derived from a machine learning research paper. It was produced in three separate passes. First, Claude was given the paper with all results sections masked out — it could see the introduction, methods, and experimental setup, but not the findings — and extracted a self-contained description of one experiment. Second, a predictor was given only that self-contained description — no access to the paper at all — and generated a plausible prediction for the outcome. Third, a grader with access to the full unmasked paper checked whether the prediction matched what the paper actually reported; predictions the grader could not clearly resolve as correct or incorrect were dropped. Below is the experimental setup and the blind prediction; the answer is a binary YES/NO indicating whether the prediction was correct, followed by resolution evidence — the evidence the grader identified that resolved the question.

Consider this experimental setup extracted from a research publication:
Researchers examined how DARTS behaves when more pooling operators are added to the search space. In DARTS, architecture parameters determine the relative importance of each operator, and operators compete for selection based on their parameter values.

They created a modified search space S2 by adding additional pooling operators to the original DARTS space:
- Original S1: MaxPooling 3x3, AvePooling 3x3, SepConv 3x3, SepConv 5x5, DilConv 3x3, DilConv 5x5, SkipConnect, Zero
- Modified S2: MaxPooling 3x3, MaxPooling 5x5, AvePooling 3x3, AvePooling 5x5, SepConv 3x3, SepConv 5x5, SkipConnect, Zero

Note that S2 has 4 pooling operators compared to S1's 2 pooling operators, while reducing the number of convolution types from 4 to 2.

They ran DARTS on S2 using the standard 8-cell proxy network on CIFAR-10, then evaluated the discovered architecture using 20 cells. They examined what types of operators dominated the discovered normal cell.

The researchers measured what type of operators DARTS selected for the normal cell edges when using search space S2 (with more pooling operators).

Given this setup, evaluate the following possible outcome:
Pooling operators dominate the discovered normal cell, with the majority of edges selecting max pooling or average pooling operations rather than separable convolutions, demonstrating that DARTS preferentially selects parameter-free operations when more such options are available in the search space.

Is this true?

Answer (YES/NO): NO